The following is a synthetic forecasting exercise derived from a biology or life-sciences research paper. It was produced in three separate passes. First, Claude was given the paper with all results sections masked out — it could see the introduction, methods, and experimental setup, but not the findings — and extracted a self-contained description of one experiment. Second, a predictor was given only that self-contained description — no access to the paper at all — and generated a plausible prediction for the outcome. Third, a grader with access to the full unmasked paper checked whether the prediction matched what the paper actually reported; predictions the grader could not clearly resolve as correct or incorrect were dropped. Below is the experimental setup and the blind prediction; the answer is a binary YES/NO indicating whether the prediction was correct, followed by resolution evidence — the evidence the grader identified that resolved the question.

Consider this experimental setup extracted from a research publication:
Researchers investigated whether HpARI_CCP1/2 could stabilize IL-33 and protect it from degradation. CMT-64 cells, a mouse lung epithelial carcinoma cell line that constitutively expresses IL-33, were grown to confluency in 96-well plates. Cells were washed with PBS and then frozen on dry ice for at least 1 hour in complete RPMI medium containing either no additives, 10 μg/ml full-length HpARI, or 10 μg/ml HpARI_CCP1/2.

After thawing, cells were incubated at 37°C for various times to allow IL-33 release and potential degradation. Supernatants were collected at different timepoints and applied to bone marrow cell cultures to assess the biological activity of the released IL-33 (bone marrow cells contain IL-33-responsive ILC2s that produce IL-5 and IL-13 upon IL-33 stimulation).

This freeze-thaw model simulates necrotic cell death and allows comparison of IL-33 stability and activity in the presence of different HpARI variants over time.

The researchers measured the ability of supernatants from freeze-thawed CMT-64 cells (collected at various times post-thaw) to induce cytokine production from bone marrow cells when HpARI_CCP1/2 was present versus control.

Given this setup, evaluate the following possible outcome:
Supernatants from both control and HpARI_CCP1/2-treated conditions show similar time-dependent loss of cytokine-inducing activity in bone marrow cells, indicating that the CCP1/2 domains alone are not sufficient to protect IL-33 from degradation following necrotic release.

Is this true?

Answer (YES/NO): NO